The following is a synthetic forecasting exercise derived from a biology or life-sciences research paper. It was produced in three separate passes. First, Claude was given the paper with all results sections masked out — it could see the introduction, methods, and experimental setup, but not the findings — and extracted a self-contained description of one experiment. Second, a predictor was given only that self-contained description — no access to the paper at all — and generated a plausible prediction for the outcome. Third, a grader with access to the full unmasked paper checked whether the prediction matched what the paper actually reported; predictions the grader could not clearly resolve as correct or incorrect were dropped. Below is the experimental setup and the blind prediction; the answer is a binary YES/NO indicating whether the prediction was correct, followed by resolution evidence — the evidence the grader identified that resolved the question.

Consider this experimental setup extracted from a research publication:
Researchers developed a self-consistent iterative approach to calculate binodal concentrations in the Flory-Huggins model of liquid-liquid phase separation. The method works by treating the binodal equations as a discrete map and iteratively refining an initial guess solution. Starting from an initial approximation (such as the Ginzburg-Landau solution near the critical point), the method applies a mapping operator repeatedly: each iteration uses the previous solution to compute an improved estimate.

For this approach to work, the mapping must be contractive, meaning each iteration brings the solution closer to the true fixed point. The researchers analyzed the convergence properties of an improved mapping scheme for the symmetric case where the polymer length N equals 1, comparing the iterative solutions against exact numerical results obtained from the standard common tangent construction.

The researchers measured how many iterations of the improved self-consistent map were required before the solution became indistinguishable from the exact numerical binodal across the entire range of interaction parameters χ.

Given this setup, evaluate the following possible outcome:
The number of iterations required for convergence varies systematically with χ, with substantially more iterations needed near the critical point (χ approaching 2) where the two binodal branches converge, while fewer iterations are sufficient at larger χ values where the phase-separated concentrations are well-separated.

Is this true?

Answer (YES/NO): NO